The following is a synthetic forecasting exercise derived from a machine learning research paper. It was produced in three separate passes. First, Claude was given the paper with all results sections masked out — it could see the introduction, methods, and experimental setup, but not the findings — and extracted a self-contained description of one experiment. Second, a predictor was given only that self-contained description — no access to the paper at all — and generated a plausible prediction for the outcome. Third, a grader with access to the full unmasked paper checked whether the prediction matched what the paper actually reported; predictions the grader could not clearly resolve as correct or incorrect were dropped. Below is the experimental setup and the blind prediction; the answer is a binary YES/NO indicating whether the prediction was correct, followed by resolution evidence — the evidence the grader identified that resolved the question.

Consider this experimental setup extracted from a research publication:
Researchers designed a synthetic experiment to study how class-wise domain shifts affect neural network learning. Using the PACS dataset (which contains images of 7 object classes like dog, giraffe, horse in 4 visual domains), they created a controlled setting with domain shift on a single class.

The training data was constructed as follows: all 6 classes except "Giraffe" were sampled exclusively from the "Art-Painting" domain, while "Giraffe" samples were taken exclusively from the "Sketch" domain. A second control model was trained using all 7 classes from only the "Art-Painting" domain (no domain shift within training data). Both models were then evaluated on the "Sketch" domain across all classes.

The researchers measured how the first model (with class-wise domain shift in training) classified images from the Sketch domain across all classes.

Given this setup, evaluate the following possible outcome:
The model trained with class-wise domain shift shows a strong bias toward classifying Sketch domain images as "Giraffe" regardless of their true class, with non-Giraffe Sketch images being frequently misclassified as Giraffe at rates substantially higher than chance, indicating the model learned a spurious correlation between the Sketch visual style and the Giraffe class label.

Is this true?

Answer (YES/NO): YES